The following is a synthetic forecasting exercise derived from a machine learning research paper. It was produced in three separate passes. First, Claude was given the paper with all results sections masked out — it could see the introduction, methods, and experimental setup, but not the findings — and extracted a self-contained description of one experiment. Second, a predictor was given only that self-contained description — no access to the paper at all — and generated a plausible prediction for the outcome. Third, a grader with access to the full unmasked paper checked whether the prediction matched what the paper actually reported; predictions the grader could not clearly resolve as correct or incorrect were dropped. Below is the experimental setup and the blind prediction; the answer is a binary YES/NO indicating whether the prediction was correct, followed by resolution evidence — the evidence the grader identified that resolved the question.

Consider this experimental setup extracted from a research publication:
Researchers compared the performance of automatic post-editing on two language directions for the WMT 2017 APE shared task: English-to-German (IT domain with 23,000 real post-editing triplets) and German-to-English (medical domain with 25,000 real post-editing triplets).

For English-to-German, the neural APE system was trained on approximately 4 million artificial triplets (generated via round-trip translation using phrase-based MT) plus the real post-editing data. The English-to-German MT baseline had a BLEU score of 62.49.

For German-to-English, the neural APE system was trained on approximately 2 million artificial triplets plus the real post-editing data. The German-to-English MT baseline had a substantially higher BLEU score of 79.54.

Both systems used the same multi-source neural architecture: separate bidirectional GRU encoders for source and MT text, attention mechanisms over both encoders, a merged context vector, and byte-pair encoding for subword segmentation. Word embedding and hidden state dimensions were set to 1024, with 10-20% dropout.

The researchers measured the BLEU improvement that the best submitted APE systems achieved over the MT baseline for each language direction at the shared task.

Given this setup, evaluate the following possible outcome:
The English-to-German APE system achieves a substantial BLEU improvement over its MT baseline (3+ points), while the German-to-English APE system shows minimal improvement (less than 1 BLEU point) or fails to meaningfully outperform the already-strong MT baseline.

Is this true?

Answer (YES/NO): YES